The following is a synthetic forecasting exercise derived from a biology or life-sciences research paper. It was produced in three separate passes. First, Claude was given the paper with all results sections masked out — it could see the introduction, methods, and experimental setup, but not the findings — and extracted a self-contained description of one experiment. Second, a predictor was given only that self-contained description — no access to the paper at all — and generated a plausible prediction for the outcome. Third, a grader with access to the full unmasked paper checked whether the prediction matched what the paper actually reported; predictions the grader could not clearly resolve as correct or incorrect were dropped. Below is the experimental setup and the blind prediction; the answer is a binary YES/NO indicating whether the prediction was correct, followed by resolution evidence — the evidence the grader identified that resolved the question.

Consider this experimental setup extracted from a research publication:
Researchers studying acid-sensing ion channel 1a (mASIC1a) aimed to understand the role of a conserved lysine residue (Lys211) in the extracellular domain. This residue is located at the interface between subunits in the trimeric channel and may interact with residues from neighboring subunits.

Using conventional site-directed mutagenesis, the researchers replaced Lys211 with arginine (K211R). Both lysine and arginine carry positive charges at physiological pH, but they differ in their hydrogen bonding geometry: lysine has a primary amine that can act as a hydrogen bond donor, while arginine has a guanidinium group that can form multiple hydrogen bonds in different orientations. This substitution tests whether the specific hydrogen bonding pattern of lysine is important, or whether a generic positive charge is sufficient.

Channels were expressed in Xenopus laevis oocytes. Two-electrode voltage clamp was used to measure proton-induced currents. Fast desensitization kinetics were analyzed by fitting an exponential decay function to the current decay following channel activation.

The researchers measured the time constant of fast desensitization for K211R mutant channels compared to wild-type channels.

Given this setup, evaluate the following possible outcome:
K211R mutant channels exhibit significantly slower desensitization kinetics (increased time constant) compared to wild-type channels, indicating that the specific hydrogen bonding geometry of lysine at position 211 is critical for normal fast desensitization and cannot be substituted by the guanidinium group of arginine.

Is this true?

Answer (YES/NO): NO